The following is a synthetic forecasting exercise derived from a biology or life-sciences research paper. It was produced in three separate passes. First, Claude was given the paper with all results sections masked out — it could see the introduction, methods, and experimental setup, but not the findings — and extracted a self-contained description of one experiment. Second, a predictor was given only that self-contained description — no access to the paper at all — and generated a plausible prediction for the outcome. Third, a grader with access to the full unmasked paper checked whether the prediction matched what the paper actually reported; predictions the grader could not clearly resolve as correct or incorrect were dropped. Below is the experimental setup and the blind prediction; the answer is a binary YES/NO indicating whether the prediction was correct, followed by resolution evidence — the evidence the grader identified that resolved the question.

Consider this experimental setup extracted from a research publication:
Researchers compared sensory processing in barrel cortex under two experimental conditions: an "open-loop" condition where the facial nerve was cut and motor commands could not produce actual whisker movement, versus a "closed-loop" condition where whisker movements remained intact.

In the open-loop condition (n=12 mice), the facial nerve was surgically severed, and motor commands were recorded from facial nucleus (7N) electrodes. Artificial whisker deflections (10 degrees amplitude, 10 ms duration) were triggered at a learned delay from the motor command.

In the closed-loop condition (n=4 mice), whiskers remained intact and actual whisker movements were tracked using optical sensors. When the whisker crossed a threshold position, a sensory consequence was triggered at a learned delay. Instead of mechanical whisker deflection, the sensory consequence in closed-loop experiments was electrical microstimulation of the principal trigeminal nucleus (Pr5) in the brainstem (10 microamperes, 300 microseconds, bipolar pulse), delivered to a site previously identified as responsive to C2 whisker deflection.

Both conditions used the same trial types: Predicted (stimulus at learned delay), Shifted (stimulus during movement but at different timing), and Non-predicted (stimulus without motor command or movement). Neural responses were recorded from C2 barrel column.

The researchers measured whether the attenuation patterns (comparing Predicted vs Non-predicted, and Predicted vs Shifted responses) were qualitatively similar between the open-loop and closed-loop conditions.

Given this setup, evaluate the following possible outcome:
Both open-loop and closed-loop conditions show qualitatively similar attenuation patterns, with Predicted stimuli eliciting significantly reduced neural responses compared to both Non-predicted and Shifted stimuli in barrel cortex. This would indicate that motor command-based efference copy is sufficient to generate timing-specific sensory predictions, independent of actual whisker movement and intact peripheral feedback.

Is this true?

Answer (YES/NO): YES